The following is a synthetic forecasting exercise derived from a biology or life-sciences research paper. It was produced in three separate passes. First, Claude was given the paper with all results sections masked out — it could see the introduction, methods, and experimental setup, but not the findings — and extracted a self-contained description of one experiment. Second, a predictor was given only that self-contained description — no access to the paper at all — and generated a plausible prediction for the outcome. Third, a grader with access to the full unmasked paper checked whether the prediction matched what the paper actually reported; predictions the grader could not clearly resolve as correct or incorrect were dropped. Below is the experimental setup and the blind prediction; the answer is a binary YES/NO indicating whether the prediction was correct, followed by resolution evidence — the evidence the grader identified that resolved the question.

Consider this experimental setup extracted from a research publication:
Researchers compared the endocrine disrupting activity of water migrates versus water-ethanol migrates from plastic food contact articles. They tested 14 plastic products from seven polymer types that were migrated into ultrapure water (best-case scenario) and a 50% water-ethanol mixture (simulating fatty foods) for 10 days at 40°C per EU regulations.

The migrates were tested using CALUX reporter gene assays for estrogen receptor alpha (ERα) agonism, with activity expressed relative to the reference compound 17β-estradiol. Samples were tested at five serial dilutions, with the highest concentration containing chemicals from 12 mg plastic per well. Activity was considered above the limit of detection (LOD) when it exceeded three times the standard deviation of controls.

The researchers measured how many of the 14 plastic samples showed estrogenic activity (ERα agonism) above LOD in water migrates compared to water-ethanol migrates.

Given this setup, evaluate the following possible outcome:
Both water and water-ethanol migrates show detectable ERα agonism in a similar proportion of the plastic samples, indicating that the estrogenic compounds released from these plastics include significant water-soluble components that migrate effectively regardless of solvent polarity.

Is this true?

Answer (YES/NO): NO